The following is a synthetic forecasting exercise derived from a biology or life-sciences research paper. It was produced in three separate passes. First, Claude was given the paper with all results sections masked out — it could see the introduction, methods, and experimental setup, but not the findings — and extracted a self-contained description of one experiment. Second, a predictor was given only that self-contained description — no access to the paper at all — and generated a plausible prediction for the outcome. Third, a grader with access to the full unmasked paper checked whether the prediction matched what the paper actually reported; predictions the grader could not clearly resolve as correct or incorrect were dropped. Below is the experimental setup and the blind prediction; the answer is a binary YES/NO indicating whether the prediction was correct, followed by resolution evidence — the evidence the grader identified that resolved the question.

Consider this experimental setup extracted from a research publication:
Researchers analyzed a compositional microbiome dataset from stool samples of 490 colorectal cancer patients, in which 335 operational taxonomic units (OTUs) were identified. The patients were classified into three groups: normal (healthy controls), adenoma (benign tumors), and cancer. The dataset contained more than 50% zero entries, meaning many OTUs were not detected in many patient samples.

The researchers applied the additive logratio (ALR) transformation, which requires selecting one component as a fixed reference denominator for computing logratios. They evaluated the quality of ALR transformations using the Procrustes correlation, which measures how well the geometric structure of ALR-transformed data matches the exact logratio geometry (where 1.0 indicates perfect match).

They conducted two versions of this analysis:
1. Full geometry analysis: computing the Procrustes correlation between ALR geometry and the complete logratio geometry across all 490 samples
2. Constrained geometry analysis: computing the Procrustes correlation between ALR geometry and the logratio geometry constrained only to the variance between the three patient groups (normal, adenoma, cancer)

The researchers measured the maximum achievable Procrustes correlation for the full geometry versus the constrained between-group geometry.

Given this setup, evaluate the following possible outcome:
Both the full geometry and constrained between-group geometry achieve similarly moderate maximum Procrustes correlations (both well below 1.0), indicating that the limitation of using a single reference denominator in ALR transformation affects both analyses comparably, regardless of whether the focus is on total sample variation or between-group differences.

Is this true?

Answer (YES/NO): NO